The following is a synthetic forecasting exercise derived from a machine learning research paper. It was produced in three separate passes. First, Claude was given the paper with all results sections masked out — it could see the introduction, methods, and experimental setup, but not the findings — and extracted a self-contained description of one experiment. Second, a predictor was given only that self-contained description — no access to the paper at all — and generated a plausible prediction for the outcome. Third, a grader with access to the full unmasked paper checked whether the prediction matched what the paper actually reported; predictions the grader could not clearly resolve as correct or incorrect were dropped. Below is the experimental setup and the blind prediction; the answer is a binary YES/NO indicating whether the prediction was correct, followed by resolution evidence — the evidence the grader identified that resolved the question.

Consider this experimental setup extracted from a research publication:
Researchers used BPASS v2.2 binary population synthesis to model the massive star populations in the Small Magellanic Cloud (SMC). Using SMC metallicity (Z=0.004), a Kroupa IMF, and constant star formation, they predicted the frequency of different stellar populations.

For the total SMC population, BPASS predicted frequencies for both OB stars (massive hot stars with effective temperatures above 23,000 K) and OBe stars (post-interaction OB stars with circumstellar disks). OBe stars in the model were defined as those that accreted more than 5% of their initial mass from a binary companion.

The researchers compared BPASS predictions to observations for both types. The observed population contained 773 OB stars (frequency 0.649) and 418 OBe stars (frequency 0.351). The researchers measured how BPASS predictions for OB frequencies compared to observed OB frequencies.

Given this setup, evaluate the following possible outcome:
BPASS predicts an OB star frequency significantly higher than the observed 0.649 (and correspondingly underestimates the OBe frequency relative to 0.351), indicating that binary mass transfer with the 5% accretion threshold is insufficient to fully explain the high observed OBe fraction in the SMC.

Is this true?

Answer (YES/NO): YES